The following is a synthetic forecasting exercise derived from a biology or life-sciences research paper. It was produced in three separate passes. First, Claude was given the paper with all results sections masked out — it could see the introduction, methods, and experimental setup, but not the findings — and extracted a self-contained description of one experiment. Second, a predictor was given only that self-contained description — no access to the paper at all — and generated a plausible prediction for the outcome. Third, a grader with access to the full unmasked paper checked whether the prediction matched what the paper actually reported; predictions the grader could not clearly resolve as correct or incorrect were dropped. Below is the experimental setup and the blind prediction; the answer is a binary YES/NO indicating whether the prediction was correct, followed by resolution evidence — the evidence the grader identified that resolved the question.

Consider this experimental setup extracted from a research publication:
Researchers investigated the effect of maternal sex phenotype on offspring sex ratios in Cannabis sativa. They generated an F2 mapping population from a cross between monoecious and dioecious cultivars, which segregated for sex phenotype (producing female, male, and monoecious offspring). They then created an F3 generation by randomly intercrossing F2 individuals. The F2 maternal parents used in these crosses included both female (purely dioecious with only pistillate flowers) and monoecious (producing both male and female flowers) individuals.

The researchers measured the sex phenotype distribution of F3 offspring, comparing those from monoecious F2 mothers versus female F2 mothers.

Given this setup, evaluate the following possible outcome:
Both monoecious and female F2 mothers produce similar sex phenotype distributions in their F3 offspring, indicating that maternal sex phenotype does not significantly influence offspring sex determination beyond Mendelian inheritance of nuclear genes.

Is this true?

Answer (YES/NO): NO